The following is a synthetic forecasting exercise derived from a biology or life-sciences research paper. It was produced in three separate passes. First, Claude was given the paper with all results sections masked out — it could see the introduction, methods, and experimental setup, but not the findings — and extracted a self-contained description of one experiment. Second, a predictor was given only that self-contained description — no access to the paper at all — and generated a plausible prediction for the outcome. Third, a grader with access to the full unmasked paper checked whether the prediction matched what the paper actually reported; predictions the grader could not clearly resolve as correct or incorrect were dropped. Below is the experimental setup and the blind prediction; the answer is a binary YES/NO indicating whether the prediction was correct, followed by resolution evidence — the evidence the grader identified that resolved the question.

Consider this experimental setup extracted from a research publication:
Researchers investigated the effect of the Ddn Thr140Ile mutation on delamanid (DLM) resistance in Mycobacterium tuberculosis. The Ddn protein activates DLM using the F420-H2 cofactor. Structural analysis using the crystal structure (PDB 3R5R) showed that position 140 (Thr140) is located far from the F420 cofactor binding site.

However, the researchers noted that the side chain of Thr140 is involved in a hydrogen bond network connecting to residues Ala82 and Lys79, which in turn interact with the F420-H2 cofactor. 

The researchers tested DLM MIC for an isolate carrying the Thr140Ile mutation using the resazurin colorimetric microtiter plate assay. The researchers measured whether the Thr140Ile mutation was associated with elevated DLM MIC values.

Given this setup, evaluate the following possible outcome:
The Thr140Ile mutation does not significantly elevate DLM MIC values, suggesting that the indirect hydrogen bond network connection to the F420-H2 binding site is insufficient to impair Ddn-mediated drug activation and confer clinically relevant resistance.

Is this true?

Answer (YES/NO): NO